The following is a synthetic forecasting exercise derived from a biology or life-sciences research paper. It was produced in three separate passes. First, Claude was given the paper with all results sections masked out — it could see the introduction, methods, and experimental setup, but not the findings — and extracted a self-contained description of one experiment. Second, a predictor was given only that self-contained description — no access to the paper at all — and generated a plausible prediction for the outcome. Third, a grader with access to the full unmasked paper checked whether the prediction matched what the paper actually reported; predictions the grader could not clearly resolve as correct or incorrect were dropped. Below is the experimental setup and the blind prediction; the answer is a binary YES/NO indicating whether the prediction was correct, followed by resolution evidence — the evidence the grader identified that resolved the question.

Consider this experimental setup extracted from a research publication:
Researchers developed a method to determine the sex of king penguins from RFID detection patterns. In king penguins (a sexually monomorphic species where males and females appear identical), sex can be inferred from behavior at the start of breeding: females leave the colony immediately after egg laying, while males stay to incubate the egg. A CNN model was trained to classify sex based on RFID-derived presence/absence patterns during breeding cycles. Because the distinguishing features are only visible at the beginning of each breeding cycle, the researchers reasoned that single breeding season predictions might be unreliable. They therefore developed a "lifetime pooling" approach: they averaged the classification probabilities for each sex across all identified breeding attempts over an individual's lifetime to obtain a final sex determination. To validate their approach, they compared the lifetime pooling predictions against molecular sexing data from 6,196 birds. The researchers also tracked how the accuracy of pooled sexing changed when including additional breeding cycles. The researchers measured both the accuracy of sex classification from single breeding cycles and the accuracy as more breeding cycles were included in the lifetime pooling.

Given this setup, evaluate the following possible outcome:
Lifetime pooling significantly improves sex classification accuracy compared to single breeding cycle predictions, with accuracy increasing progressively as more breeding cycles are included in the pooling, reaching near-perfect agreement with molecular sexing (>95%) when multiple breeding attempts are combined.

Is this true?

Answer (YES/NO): NO